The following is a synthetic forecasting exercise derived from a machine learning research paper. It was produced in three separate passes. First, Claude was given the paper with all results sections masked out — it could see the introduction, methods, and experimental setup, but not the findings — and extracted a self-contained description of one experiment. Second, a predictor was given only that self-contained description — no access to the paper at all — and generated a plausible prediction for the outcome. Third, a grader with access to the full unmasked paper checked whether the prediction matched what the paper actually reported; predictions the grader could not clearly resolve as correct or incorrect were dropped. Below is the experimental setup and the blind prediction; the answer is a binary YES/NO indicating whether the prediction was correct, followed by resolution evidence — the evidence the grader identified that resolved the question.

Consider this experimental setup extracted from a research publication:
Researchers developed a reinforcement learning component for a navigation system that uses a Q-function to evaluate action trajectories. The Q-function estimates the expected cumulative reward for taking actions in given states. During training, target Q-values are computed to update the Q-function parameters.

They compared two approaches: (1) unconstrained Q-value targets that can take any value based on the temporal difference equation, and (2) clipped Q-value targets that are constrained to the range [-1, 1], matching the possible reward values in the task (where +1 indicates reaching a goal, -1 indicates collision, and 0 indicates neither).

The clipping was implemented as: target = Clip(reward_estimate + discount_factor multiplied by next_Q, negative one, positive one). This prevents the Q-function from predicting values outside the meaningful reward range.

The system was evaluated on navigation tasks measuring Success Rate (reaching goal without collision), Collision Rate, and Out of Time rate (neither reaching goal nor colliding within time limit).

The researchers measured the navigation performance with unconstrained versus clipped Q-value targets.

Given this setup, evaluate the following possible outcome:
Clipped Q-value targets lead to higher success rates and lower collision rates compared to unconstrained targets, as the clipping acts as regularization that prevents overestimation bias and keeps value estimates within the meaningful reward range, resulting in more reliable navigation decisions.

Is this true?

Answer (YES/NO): NO